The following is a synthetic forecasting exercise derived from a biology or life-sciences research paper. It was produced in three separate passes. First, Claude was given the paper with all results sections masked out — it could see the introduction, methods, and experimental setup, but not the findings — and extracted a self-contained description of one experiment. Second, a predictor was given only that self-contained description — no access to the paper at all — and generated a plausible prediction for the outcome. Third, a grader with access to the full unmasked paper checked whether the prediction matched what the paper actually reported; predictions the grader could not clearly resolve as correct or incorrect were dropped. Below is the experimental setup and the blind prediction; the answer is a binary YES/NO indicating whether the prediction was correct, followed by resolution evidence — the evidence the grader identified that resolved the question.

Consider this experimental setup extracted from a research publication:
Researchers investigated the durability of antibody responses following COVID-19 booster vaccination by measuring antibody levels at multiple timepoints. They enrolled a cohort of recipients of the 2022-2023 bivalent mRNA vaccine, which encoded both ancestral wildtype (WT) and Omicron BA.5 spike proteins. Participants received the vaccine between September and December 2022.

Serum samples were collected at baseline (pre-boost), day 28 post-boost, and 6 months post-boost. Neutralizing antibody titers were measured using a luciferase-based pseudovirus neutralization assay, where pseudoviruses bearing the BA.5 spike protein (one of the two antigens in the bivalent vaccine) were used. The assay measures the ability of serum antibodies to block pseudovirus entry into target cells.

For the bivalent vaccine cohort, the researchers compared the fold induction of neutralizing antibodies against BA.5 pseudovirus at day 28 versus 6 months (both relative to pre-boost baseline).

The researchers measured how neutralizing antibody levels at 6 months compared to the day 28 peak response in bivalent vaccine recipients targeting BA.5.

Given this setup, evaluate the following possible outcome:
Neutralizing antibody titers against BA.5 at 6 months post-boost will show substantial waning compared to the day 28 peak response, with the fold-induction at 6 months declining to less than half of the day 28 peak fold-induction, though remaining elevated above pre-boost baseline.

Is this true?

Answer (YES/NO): YES